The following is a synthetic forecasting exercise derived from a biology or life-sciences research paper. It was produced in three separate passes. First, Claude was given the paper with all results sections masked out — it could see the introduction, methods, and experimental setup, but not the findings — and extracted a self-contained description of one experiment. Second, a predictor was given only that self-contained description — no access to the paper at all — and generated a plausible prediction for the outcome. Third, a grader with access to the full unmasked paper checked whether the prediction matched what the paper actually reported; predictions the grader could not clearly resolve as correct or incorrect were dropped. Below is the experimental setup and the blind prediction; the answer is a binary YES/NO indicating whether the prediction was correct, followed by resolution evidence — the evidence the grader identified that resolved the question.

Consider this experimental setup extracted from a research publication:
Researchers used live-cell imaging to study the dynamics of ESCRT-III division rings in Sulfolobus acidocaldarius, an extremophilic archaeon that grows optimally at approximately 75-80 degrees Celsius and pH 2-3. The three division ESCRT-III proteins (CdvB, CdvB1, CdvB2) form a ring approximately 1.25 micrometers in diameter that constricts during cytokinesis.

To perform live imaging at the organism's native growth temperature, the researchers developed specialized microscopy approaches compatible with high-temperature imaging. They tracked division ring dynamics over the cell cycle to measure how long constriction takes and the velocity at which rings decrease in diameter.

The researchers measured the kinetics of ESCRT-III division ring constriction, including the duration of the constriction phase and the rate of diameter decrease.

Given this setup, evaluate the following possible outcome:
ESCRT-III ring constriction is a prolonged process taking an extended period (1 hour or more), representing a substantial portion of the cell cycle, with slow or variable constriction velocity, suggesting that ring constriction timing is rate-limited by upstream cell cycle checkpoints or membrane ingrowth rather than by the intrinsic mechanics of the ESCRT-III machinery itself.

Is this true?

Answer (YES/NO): NO